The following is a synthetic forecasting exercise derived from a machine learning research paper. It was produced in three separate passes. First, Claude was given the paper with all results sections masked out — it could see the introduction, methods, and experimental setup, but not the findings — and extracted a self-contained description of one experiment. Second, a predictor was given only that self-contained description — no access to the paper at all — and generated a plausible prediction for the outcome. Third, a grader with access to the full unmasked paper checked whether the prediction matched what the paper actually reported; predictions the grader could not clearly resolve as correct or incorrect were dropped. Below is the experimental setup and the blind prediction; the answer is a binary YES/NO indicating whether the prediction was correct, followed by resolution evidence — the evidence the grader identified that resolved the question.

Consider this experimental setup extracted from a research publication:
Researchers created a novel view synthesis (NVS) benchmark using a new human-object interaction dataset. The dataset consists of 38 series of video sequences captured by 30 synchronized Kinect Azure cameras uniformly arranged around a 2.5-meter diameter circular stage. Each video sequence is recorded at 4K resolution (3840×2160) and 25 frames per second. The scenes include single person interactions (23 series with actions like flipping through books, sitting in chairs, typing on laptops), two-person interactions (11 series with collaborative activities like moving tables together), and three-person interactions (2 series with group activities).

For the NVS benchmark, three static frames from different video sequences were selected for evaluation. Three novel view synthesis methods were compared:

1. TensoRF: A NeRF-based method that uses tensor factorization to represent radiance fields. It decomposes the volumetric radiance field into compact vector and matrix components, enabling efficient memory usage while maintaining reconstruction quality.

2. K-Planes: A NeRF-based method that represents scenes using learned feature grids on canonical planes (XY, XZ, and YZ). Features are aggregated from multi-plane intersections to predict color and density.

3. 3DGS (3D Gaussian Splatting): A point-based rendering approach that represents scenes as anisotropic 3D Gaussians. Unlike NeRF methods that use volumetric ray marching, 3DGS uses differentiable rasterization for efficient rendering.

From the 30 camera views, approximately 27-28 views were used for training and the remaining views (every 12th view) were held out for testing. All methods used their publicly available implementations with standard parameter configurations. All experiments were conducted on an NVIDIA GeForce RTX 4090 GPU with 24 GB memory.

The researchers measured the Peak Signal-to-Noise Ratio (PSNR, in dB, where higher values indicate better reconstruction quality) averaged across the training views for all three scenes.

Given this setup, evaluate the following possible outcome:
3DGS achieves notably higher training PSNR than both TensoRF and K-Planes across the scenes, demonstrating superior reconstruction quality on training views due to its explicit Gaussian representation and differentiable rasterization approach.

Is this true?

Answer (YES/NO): NO